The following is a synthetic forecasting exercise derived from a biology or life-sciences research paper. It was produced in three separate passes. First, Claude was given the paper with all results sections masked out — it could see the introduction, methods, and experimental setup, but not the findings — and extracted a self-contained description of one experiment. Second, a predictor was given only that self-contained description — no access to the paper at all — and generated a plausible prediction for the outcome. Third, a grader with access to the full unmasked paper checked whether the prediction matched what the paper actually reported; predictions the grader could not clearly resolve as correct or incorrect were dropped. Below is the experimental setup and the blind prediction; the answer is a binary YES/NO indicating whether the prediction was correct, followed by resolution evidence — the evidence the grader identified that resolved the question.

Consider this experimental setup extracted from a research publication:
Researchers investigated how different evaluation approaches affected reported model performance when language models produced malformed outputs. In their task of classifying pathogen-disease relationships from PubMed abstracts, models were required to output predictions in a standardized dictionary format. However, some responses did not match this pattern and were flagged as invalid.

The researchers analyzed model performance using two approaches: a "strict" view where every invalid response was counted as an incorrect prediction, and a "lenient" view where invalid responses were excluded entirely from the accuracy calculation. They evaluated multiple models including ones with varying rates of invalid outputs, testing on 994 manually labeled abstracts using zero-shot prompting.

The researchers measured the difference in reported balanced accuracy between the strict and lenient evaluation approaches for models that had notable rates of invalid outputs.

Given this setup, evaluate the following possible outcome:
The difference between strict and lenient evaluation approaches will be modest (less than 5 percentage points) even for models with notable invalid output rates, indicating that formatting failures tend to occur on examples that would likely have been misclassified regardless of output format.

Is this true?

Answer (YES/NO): NO